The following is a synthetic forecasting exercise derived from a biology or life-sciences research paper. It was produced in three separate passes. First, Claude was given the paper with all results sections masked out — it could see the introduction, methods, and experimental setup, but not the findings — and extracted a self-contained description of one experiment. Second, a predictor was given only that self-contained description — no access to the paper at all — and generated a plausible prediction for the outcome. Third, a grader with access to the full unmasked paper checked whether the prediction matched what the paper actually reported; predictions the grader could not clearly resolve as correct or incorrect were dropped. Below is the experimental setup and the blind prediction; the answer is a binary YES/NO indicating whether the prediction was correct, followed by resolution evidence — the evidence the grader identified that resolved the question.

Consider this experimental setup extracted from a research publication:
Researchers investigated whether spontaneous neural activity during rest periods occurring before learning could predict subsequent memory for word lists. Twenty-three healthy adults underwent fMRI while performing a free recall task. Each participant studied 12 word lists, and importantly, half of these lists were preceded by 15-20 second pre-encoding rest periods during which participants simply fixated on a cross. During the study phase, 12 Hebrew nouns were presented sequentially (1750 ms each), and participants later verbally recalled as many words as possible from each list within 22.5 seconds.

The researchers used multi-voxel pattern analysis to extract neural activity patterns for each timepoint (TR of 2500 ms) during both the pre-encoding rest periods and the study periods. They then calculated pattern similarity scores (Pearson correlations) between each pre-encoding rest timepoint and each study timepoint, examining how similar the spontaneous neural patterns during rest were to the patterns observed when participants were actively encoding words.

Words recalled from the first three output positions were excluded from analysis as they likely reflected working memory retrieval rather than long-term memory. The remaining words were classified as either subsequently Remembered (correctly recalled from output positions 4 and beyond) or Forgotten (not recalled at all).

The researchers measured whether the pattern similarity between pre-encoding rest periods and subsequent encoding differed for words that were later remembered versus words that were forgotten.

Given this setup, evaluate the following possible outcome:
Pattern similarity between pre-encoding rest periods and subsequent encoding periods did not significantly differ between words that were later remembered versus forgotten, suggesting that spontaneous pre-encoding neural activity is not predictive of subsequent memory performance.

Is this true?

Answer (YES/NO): NO